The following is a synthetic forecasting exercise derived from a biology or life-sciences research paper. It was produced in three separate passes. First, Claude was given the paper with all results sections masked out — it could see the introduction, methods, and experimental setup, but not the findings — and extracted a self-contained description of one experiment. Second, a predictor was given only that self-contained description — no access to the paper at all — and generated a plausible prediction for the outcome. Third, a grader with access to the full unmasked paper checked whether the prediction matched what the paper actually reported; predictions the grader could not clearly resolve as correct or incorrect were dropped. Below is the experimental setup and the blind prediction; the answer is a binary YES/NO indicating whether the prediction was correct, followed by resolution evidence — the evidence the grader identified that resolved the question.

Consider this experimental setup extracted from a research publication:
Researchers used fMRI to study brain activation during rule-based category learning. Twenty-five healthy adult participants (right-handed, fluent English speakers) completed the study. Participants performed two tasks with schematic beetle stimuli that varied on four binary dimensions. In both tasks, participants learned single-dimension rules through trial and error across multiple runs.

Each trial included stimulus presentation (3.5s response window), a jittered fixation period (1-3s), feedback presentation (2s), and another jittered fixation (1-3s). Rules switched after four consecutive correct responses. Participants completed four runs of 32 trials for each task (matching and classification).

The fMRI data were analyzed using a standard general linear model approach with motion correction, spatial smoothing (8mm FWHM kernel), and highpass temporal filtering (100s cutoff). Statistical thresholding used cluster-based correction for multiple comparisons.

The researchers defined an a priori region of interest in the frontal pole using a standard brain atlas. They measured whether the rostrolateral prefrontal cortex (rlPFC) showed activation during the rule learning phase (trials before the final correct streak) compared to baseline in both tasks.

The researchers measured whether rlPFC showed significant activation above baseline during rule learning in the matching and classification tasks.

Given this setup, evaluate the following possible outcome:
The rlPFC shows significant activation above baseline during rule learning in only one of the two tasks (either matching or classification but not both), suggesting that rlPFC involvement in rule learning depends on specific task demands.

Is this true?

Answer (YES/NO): NO